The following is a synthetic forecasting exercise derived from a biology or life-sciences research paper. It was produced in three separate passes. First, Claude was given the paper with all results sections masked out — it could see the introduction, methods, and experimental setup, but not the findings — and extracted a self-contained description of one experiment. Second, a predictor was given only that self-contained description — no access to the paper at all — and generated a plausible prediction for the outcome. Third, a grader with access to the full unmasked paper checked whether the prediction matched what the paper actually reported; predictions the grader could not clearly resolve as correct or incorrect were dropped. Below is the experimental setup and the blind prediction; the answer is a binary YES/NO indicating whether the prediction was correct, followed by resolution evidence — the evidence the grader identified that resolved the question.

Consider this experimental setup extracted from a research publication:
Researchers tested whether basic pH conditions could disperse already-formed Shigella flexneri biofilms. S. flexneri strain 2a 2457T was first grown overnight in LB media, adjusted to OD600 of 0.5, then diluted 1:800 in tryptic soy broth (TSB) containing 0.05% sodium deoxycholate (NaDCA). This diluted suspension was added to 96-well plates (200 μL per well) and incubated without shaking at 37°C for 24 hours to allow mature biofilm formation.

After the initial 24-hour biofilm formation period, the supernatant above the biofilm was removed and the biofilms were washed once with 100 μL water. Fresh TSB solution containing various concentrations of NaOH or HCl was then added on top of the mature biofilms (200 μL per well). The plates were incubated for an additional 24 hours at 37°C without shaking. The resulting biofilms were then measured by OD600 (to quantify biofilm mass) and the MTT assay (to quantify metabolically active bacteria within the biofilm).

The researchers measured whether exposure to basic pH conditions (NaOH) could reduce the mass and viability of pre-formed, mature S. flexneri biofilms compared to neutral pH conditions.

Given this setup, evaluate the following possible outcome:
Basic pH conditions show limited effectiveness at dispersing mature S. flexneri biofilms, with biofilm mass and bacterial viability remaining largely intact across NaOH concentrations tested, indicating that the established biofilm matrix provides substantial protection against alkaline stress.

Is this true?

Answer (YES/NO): NO